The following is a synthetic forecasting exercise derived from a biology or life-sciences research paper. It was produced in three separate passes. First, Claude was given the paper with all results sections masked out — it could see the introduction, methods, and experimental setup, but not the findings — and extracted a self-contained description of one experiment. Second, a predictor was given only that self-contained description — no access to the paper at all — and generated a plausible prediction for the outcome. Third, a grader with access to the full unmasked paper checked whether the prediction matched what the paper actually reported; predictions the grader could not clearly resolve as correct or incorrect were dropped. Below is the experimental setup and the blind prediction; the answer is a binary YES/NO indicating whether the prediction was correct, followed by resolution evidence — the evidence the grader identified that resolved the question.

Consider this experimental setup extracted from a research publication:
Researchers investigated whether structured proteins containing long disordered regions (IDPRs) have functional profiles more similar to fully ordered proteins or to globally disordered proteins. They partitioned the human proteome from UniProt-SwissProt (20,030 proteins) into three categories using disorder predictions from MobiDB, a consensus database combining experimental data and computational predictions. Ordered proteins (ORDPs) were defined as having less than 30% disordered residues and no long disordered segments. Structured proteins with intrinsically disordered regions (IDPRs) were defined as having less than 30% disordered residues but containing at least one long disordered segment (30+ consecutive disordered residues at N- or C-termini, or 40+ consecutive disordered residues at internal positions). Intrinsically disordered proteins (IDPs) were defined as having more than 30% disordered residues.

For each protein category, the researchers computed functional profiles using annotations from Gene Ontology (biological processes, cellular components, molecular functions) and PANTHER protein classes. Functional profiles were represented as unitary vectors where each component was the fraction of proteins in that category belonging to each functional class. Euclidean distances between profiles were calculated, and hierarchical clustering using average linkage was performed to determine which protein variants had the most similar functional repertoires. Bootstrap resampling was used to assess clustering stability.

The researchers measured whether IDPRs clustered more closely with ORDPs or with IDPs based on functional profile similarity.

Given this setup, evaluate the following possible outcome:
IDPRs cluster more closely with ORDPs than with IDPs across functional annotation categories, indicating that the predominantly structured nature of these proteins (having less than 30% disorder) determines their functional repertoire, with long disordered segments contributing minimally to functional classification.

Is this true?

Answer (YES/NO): YES